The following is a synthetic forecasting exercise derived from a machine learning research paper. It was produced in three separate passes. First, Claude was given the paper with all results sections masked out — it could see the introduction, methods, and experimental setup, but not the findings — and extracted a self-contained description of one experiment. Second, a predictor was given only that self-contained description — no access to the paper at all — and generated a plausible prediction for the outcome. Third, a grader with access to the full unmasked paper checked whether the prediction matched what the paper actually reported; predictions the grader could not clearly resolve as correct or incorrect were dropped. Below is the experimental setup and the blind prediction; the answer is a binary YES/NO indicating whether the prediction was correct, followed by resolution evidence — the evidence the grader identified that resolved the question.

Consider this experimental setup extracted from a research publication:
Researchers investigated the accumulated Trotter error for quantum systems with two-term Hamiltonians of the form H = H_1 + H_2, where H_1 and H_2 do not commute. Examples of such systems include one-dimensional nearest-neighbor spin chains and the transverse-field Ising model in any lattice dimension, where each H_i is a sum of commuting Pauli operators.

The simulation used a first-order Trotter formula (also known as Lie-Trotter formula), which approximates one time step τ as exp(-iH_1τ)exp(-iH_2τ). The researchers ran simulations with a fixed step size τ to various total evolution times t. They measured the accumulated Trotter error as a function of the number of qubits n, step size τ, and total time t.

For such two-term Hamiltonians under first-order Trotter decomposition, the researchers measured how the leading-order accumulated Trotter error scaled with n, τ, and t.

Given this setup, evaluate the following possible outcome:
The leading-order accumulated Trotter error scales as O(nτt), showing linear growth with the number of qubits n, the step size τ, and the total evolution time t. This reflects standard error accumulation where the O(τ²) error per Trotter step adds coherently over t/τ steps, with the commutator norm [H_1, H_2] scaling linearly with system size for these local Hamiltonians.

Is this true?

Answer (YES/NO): NO